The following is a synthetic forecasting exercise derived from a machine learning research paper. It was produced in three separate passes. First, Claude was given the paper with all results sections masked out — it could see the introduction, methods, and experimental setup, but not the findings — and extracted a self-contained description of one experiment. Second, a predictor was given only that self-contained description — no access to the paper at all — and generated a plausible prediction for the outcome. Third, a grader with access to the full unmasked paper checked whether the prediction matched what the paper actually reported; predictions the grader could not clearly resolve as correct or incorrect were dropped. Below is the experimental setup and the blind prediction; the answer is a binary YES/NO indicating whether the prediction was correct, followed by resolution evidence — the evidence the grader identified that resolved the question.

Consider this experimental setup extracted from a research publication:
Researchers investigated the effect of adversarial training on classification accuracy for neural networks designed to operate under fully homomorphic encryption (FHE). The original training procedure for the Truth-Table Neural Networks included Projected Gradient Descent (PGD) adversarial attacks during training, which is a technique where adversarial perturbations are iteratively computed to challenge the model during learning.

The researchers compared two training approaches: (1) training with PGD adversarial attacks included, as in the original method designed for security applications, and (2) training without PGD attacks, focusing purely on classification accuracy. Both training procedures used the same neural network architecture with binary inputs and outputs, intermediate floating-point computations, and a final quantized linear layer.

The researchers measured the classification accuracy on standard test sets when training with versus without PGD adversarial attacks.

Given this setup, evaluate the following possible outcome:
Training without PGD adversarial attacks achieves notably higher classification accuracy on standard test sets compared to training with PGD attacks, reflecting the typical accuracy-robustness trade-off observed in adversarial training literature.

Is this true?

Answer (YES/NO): YES